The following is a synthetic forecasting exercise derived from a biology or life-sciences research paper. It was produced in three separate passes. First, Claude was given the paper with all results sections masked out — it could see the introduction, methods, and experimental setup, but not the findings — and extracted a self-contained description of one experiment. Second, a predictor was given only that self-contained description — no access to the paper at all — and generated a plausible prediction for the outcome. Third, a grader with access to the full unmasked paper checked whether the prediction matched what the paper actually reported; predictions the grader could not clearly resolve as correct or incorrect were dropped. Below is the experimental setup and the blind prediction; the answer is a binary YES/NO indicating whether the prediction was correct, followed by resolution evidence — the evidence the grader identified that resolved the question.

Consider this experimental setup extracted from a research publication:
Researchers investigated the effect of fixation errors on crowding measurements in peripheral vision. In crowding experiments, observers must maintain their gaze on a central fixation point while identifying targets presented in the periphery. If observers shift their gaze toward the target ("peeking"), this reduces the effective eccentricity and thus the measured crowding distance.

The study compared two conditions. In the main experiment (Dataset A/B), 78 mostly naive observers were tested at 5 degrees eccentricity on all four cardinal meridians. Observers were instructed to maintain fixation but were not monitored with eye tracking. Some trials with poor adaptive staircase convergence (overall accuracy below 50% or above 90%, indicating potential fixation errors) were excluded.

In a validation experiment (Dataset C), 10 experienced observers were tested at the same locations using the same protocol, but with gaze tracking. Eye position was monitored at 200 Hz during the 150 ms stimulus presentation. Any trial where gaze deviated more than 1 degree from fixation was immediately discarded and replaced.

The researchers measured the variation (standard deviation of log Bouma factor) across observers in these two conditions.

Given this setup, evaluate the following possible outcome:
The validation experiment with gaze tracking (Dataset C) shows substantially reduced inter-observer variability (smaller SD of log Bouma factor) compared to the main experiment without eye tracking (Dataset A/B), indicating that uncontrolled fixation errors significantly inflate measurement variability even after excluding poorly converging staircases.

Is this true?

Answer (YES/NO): YES